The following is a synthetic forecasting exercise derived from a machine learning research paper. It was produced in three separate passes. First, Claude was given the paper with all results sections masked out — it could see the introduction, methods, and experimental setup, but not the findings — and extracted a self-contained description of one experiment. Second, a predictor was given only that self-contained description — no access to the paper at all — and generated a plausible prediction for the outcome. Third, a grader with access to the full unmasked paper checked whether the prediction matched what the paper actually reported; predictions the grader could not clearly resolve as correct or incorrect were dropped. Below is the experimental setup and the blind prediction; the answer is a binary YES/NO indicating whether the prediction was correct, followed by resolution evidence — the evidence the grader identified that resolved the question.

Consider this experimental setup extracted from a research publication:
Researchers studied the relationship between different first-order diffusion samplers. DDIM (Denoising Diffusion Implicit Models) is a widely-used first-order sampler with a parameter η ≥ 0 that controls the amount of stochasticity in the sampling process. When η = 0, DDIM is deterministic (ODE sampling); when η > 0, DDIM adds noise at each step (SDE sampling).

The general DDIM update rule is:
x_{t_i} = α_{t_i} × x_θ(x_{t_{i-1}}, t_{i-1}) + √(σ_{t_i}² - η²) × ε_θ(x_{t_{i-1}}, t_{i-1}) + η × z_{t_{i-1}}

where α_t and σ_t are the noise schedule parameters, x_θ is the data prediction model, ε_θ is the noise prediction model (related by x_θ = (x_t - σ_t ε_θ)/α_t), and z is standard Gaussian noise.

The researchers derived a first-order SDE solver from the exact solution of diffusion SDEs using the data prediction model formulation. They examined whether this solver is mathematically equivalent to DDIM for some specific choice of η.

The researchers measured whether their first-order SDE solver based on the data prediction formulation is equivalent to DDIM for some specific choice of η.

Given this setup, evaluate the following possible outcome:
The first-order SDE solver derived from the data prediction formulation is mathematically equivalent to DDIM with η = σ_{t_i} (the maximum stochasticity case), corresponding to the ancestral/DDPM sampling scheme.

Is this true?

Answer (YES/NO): NO